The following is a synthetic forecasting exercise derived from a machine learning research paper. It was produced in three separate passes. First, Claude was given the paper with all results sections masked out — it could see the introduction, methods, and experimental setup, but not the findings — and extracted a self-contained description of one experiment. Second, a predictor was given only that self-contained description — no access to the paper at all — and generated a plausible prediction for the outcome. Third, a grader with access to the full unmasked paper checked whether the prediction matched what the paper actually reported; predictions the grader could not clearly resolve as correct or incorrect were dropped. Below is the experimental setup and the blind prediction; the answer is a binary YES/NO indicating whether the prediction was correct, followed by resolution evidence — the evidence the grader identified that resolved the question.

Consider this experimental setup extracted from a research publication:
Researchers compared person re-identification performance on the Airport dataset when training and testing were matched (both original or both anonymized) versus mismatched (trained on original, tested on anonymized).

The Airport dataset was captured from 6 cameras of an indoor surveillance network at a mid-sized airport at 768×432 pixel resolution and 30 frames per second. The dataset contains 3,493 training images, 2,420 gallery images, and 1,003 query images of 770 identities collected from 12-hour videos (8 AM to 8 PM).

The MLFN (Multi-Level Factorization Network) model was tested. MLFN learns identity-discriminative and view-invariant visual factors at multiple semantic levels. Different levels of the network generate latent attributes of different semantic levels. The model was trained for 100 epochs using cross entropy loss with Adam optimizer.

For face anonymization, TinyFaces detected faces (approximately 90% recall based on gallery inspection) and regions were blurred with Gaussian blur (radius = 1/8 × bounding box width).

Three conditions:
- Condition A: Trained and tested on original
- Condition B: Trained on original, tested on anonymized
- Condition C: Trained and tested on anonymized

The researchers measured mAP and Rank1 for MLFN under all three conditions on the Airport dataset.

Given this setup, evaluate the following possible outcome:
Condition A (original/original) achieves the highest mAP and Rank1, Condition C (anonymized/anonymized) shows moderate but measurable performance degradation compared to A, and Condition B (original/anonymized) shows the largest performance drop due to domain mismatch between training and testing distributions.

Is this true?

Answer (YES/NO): NO